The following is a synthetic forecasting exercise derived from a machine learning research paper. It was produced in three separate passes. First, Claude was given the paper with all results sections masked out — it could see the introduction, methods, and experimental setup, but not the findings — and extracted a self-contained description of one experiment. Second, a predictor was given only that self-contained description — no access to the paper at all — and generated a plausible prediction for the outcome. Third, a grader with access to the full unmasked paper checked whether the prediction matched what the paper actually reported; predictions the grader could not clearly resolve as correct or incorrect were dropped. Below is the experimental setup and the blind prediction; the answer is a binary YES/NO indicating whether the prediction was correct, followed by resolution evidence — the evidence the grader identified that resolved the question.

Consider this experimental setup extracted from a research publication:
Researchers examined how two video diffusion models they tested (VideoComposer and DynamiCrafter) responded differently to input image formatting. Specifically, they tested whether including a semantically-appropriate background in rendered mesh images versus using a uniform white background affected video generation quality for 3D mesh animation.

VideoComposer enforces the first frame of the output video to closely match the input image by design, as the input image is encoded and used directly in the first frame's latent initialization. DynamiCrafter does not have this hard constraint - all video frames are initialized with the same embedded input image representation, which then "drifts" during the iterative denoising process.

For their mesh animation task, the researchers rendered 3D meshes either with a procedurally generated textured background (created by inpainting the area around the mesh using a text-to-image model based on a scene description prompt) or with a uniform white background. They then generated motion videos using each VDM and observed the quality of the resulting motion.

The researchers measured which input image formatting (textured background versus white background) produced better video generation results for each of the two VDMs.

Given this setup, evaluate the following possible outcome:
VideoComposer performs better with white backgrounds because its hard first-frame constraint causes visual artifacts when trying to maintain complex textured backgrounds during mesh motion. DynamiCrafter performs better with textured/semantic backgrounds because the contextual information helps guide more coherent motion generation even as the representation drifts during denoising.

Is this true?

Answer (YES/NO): NO